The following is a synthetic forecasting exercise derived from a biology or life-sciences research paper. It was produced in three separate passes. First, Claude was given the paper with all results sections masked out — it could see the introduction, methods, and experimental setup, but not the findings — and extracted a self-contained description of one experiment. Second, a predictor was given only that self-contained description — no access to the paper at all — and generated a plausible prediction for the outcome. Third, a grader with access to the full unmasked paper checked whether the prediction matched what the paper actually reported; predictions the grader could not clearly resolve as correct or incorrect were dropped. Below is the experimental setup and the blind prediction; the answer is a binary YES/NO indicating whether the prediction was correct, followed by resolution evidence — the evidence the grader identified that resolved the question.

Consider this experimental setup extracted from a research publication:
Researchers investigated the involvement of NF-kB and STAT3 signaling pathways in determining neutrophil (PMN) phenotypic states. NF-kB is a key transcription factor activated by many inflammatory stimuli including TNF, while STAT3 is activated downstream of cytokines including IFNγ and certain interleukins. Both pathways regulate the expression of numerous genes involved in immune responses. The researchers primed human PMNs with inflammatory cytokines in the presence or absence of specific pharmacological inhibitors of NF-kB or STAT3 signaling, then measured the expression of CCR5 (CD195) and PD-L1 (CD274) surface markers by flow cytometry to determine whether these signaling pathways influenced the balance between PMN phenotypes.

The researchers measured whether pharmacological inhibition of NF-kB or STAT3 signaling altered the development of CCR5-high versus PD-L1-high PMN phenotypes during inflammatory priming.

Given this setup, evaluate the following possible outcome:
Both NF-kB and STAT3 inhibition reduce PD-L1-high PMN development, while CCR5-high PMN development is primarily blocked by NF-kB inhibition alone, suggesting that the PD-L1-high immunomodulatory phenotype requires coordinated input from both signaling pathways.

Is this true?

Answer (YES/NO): NO